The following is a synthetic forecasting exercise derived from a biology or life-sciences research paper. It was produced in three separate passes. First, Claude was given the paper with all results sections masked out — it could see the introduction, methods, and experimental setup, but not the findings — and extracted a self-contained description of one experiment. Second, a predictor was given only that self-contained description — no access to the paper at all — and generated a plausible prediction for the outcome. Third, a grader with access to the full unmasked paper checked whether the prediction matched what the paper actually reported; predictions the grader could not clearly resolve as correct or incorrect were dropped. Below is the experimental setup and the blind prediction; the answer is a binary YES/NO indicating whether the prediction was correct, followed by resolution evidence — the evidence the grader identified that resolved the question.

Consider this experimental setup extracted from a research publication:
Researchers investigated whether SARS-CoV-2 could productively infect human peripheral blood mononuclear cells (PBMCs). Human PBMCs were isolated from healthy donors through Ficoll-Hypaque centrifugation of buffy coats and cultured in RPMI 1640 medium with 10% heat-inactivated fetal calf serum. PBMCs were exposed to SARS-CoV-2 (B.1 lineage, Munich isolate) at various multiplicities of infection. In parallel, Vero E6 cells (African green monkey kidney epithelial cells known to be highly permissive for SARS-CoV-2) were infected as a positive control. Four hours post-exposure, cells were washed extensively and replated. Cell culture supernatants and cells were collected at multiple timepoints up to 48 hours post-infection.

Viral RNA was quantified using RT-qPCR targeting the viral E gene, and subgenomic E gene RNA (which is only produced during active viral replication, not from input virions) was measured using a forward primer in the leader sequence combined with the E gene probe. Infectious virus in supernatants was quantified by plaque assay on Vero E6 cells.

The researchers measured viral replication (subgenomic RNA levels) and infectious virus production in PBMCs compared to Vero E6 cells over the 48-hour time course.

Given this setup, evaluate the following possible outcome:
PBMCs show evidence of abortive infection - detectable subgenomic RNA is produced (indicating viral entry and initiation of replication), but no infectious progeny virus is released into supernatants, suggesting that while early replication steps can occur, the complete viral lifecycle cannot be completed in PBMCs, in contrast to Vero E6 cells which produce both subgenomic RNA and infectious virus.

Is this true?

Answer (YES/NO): NO